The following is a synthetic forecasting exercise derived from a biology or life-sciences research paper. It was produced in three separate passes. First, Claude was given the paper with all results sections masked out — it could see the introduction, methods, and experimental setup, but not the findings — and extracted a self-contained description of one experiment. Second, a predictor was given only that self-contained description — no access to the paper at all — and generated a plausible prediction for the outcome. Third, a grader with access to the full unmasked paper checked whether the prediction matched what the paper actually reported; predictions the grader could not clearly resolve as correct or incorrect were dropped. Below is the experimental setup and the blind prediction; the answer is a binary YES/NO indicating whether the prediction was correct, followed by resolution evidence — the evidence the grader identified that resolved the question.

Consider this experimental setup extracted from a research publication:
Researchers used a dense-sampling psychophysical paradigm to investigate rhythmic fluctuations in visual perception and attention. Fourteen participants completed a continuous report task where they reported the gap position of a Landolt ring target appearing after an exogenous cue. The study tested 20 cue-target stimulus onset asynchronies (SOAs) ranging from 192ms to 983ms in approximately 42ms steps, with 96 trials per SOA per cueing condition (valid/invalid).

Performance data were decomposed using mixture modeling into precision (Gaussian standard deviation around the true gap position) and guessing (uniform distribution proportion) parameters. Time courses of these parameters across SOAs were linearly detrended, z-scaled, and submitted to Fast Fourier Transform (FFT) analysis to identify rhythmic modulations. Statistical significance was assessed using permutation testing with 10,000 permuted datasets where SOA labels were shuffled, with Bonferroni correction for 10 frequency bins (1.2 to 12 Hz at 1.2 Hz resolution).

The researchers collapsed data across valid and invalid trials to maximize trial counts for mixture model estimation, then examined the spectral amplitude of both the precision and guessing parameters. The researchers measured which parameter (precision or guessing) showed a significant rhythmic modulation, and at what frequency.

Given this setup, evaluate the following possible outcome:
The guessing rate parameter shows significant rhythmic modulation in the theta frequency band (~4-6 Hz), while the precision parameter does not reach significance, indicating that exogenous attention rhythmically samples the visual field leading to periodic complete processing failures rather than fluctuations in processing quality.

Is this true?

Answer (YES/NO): NO